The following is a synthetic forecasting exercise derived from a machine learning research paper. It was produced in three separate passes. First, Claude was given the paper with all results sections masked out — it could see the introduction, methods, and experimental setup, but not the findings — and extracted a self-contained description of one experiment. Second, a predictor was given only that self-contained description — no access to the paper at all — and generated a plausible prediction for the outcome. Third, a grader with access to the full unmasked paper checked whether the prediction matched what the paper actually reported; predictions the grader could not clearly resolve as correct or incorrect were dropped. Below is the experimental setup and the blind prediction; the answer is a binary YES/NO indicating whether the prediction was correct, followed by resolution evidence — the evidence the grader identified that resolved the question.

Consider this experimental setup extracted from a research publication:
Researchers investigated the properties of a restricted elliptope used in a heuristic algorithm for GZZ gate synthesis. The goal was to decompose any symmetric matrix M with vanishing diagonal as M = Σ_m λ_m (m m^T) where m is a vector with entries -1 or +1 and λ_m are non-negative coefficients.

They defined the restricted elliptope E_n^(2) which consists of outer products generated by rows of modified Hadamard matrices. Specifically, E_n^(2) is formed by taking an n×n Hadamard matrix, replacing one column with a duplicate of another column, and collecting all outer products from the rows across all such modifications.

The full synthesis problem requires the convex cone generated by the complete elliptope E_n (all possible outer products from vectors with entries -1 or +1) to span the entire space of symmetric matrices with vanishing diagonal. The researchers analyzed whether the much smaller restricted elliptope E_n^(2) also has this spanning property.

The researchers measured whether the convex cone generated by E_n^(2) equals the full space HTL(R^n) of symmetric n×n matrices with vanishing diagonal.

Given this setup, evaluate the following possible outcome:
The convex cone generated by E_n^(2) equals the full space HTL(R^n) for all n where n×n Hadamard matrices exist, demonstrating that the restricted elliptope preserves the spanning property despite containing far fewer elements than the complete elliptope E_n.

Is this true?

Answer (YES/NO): YES